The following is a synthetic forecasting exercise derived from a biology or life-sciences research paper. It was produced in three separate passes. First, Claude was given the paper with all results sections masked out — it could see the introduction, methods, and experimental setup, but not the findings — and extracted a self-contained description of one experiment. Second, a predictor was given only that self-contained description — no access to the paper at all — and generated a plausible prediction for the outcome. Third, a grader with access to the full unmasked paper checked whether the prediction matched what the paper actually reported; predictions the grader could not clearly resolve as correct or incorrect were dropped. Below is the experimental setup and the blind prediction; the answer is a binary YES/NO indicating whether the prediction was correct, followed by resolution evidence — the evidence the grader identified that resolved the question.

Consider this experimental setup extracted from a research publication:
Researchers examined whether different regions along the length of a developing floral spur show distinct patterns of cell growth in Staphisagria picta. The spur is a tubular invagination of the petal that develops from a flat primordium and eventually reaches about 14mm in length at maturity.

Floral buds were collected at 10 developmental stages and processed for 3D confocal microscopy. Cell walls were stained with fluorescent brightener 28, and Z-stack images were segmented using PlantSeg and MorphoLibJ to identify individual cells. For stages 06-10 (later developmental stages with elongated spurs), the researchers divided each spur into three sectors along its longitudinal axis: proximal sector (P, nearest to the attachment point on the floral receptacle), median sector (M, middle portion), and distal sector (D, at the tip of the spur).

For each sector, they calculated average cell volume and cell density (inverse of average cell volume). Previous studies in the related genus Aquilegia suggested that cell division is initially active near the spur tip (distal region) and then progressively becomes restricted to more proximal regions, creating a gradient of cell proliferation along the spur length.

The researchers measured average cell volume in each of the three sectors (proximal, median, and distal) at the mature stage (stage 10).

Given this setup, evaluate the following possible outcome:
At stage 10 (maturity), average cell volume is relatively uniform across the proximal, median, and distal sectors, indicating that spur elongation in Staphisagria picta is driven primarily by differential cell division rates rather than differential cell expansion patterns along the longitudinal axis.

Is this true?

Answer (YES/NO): NO